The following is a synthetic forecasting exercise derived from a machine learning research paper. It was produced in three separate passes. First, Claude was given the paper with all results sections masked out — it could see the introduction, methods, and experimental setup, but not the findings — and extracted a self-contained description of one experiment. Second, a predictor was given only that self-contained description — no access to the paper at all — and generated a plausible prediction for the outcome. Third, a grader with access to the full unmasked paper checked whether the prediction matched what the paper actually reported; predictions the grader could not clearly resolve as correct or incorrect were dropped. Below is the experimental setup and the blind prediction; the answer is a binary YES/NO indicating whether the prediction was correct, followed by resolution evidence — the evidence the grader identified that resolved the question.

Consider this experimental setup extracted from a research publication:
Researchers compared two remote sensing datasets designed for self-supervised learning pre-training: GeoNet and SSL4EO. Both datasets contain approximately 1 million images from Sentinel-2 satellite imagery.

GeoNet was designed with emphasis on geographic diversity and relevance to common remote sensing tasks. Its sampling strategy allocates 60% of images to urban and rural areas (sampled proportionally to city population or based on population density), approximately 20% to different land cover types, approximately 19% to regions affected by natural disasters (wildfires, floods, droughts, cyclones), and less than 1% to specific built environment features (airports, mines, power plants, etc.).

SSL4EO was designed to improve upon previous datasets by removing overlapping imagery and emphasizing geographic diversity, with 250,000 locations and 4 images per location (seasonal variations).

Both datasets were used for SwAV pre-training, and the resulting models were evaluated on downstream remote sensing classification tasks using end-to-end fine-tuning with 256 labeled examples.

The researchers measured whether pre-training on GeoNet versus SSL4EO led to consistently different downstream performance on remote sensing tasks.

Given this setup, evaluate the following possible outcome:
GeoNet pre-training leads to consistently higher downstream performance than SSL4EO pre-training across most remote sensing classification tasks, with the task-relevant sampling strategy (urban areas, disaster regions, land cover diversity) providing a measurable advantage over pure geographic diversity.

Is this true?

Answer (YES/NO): NO